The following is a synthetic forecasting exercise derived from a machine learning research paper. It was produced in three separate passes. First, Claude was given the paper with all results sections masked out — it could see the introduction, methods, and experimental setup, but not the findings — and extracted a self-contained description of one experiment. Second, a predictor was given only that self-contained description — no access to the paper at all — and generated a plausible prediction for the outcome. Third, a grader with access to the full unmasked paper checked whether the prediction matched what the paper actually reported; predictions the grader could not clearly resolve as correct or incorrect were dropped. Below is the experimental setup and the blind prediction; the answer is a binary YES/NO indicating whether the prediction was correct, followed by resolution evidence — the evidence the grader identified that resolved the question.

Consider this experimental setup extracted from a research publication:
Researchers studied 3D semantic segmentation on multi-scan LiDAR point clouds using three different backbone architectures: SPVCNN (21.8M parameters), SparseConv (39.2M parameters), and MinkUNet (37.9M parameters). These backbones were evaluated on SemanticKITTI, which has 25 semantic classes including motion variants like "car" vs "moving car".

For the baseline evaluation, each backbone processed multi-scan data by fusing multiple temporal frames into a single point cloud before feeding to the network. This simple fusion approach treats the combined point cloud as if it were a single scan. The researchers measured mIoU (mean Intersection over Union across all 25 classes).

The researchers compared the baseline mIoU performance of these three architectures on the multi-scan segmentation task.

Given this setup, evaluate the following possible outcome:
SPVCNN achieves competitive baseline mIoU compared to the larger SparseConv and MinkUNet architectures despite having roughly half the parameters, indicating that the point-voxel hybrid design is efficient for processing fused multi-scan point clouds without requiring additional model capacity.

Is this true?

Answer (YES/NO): YES